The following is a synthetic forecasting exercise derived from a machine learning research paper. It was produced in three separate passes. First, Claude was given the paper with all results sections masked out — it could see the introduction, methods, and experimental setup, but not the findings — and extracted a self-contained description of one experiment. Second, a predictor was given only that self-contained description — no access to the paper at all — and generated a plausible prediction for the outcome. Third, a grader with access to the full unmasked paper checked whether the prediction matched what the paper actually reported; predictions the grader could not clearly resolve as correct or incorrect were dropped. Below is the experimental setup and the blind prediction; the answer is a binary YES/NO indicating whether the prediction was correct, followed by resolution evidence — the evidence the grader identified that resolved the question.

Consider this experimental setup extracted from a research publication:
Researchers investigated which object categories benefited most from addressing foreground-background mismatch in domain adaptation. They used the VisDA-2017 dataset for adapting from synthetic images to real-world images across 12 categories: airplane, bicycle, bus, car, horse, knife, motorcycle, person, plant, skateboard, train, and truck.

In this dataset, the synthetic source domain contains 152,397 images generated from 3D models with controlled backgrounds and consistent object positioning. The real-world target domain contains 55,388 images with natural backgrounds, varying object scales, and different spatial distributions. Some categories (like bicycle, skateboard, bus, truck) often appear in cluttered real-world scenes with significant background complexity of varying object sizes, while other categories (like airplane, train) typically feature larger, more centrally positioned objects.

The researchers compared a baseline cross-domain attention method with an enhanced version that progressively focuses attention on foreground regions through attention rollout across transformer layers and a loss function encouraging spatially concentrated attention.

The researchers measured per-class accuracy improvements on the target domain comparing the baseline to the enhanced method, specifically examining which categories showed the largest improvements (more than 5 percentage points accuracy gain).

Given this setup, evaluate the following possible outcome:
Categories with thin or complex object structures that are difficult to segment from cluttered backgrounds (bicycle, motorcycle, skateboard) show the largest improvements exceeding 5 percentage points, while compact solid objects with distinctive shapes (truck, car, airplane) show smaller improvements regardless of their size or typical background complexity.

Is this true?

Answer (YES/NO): NO